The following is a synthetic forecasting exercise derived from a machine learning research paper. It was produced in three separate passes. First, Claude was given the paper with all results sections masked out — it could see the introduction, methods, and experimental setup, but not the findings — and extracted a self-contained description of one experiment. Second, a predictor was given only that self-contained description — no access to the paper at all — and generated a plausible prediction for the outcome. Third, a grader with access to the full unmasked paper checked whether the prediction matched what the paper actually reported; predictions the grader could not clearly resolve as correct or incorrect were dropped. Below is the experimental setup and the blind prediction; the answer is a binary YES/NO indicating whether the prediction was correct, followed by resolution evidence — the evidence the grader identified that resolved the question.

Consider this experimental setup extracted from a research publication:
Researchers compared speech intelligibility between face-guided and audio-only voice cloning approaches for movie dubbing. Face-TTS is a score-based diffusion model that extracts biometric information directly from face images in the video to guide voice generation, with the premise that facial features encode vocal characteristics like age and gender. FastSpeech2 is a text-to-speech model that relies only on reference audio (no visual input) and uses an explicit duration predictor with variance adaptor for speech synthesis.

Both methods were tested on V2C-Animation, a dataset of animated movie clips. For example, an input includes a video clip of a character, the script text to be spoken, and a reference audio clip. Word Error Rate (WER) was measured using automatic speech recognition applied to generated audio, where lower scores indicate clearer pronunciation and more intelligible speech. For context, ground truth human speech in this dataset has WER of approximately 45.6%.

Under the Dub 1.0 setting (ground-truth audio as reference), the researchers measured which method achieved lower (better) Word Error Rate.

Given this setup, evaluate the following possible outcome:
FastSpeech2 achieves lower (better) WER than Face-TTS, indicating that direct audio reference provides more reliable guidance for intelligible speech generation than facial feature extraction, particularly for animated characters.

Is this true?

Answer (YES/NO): YES